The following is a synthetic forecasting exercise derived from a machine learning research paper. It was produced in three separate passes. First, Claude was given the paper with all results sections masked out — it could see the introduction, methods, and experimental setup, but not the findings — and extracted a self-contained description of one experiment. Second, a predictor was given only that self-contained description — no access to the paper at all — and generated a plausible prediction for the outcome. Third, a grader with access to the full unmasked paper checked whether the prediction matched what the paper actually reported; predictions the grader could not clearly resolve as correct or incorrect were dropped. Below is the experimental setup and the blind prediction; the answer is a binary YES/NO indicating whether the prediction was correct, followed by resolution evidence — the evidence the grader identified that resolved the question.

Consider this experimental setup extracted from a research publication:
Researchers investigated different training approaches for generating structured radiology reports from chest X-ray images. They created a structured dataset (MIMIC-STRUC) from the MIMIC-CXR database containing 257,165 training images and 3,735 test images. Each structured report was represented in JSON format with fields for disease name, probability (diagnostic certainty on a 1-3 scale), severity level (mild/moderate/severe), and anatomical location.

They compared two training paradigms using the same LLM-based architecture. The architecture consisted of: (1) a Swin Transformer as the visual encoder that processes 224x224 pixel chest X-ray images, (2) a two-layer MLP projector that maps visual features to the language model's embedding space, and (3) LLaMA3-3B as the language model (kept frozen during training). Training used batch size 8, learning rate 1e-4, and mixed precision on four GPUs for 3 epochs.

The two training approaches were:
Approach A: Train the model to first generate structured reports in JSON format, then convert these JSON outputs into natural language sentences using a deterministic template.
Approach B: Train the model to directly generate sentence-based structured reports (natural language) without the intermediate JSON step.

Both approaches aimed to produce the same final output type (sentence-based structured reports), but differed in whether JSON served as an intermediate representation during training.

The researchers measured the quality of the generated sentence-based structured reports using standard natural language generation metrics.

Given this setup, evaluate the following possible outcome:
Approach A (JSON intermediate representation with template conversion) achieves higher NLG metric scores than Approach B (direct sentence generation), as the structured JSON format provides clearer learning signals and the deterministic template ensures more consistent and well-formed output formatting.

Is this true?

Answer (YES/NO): YES